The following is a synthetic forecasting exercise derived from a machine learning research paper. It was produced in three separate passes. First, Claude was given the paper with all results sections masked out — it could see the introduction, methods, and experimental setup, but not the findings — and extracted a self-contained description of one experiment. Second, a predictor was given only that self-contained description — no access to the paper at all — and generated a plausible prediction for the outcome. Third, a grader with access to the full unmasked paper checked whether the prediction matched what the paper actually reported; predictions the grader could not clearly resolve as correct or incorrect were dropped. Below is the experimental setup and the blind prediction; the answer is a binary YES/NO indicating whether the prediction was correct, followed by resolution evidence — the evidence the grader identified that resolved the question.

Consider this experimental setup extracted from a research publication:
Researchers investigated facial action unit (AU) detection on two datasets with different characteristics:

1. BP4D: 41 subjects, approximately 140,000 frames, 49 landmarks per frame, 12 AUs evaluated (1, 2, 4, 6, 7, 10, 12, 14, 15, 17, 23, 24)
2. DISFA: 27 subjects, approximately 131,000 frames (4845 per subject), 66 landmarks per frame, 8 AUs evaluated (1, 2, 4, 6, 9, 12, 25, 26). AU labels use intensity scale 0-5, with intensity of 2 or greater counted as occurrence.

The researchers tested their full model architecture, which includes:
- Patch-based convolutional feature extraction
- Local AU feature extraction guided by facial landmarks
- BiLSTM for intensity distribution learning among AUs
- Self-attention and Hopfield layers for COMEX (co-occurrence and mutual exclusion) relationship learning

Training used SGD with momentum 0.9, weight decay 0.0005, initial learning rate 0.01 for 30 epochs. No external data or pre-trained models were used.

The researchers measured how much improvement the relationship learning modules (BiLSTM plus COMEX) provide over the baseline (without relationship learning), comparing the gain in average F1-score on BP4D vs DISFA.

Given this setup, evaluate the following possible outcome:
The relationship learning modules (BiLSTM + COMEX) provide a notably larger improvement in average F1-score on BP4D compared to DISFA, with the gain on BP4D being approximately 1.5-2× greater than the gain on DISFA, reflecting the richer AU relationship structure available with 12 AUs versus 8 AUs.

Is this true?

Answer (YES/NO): NO